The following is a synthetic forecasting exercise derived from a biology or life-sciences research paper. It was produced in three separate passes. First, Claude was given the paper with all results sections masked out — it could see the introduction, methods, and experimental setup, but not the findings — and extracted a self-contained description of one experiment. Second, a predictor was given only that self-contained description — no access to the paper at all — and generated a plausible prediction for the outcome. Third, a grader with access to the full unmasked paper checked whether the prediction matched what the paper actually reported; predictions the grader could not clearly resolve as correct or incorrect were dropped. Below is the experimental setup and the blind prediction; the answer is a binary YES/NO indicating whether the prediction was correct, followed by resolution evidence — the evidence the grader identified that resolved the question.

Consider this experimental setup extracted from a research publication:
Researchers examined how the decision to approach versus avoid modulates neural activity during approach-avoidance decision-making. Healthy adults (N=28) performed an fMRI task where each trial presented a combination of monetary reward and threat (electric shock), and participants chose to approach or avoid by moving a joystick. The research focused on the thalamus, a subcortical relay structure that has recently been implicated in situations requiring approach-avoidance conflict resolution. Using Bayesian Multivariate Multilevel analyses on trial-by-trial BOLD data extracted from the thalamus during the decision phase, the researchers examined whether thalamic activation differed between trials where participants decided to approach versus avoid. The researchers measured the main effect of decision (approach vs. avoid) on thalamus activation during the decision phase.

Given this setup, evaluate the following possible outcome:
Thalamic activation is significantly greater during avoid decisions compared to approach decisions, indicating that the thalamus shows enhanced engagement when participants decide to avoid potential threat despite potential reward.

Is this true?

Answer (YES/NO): NO